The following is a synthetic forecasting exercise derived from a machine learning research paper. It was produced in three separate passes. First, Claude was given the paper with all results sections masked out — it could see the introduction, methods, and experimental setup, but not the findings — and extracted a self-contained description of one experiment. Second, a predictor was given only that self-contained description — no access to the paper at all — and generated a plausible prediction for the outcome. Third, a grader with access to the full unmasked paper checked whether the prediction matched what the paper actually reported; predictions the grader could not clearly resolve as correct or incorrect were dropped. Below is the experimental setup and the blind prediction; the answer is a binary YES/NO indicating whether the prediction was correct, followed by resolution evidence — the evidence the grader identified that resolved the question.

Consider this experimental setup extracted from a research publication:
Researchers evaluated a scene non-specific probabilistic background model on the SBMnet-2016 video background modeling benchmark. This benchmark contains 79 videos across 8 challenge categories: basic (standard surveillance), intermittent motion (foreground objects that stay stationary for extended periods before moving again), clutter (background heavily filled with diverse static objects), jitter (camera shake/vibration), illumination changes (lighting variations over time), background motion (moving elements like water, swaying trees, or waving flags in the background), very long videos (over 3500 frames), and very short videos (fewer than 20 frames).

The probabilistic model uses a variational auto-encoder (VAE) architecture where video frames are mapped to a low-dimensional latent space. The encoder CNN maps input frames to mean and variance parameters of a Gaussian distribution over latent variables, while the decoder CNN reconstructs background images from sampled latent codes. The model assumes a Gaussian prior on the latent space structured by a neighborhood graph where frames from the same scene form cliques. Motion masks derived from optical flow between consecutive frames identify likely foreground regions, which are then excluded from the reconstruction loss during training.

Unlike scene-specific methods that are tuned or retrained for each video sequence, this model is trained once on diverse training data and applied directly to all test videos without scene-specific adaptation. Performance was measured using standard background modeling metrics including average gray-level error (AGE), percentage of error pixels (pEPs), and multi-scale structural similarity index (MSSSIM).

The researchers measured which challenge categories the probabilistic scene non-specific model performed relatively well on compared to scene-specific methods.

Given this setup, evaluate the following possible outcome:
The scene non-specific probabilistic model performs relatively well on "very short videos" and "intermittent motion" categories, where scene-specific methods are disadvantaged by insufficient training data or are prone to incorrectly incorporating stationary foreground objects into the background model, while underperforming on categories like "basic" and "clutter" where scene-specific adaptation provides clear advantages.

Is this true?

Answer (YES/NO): NO